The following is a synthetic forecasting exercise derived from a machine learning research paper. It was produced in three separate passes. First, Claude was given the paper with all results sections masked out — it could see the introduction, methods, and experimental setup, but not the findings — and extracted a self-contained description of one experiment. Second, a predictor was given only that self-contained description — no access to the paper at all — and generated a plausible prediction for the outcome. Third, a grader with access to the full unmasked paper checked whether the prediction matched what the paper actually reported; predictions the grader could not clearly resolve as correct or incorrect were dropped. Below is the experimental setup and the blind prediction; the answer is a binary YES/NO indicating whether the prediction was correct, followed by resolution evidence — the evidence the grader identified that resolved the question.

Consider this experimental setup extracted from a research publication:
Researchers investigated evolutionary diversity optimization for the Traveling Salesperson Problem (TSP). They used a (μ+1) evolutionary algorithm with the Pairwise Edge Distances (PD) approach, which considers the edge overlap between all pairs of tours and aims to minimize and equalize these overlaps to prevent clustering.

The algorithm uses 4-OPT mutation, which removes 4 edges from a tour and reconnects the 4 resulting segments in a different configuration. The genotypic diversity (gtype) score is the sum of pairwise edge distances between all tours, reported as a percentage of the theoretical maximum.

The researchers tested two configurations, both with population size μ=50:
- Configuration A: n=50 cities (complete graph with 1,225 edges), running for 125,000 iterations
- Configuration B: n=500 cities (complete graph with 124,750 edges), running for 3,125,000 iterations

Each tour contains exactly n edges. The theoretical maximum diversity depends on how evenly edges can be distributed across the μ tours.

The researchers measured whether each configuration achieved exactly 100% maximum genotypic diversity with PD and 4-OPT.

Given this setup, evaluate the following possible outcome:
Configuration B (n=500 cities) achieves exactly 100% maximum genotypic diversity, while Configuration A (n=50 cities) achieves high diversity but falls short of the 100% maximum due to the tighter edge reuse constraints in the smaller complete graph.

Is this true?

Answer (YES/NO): YES